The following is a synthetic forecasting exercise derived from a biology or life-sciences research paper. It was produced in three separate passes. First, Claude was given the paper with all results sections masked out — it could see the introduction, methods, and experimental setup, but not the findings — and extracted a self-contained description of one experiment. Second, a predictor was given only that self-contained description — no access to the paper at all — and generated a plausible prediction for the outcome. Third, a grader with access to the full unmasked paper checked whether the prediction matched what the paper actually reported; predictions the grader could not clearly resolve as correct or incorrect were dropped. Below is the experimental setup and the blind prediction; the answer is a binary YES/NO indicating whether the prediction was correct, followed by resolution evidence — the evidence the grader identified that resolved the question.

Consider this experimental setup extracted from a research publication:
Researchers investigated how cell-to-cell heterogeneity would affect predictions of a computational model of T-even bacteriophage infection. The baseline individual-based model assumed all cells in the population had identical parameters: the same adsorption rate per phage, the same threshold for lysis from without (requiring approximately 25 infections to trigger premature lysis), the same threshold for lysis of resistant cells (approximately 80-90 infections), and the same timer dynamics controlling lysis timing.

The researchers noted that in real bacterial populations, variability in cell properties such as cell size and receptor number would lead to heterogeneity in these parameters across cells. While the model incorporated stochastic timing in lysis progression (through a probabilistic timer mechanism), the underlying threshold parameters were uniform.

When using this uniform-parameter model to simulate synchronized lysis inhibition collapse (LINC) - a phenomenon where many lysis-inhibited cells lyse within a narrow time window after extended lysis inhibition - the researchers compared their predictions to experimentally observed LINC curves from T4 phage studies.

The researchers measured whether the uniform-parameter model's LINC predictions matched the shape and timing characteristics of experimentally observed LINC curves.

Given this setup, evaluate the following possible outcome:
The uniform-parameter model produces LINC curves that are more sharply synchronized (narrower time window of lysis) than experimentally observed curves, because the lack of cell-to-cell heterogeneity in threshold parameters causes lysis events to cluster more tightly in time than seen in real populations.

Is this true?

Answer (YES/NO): YES